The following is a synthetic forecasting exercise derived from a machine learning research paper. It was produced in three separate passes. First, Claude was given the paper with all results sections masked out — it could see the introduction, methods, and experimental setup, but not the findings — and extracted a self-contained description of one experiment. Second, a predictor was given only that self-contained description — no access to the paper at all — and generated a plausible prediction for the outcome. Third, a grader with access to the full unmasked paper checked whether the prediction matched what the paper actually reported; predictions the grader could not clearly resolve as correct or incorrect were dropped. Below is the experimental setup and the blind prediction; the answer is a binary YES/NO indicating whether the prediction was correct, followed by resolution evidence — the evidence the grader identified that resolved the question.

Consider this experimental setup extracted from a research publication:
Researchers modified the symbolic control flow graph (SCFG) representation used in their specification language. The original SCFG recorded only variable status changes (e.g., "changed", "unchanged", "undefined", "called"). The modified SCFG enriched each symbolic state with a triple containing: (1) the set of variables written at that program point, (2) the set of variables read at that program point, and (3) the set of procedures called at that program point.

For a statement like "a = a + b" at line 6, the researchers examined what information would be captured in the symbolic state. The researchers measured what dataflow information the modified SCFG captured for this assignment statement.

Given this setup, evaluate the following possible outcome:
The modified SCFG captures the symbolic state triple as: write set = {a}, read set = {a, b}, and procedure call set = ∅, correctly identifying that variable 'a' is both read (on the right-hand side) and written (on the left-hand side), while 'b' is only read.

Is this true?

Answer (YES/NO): YES